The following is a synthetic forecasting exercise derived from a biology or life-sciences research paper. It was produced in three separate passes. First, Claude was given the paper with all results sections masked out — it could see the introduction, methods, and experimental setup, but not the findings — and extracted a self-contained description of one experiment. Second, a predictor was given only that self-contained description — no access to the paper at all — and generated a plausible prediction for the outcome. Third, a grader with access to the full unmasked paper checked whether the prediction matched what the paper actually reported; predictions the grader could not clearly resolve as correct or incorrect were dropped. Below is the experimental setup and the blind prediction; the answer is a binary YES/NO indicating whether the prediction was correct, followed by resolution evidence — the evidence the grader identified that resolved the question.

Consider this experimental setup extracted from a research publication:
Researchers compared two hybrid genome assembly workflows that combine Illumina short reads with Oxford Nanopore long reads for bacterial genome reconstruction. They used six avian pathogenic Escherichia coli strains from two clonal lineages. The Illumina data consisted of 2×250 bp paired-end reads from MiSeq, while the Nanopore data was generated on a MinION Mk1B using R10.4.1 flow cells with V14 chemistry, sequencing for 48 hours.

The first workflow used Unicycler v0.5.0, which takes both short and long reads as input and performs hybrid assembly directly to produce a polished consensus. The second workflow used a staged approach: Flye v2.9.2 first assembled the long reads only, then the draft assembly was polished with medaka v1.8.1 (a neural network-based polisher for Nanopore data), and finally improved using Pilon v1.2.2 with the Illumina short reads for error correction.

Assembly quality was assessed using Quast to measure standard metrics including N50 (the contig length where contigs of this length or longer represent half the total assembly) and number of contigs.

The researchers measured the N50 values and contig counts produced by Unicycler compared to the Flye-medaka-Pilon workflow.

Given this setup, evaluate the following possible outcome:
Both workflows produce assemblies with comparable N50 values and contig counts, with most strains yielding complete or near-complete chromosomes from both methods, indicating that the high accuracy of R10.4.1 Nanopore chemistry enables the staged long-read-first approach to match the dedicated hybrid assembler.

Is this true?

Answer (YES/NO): NO